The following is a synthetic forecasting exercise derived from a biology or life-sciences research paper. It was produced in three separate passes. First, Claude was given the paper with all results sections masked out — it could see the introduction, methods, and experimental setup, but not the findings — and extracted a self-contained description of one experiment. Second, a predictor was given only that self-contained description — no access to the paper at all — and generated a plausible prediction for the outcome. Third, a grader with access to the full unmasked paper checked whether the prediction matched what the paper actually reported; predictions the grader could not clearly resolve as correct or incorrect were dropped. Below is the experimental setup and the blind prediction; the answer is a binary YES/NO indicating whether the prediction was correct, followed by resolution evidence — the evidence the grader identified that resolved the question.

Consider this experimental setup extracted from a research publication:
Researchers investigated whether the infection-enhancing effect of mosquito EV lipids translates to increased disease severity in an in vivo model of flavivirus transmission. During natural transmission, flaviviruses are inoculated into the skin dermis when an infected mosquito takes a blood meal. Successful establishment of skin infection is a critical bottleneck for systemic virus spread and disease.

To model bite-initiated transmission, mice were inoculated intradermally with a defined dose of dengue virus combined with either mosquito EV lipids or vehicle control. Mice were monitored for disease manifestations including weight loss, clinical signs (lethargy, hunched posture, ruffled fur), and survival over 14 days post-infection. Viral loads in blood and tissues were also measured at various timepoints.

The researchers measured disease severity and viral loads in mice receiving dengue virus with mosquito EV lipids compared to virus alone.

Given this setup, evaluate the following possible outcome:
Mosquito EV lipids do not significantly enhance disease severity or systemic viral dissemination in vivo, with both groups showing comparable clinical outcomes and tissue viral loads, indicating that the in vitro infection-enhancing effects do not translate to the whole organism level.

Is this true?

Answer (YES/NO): NO